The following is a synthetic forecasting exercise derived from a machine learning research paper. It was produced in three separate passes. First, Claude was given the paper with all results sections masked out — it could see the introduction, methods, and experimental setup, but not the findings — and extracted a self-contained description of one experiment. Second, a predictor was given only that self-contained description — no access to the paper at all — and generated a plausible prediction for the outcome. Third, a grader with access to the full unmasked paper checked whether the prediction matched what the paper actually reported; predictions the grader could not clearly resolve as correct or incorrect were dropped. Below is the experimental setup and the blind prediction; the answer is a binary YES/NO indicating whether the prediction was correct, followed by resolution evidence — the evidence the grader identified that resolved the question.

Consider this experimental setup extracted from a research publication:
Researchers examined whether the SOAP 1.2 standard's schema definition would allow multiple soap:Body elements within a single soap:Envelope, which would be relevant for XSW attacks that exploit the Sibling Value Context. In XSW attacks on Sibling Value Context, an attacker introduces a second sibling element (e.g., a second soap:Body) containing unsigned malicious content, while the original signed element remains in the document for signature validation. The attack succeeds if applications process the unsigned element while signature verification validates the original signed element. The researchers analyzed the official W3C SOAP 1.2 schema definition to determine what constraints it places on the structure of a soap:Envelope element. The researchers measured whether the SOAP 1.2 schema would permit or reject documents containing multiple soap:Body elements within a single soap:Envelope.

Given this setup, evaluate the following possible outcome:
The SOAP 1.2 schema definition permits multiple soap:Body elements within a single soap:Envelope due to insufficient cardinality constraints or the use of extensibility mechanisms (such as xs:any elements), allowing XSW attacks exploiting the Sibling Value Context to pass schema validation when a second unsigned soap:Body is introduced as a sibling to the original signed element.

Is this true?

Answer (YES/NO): NO